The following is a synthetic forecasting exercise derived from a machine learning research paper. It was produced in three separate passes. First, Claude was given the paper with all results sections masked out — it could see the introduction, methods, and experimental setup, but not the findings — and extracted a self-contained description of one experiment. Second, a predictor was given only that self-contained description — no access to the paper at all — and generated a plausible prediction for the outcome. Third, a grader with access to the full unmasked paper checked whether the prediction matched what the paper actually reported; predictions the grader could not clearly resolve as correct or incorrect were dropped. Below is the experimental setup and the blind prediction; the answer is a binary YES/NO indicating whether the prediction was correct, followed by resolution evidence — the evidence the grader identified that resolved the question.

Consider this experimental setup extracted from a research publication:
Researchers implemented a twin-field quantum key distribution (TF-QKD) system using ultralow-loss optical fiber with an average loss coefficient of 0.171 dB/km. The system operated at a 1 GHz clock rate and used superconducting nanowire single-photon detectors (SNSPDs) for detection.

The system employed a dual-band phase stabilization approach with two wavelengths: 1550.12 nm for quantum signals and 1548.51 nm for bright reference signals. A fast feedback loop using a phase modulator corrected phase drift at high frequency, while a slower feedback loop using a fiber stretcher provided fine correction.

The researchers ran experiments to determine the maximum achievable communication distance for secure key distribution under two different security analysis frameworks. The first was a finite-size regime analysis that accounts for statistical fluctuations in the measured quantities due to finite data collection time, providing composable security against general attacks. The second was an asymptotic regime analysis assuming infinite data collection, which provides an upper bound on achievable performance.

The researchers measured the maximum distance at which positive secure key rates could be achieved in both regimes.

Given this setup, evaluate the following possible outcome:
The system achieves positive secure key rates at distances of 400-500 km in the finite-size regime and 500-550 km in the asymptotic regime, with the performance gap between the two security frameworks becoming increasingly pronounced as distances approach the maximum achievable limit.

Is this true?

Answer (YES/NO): NO